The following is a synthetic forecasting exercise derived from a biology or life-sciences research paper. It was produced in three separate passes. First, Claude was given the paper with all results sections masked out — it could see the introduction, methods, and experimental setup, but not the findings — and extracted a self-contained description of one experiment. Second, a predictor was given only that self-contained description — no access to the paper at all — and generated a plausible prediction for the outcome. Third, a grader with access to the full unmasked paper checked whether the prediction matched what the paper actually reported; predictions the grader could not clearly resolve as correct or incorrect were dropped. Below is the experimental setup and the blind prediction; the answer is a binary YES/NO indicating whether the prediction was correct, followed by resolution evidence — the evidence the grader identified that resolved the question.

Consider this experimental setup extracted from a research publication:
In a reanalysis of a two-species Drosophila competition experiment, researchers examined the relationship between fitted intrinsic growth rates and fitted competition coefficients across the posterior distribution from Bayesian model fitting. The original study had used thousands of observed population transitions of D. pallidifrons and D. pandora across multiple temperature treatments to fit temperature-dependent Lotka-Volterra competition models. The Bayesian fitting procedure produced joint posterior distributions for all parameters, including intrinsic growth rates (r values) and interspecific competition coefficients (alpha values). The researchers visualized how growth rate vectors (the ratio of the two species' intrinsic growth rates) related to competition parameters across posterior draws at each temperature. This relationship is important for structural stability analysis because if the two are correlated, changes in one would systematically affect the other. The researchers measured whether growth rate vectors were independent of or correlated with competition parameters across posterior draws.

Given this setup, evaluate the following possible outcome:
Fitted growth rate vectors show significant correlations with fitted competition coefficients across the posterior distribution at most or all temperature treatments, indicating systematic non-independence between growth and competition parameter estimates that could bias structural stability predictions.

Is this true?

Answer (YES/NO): YES